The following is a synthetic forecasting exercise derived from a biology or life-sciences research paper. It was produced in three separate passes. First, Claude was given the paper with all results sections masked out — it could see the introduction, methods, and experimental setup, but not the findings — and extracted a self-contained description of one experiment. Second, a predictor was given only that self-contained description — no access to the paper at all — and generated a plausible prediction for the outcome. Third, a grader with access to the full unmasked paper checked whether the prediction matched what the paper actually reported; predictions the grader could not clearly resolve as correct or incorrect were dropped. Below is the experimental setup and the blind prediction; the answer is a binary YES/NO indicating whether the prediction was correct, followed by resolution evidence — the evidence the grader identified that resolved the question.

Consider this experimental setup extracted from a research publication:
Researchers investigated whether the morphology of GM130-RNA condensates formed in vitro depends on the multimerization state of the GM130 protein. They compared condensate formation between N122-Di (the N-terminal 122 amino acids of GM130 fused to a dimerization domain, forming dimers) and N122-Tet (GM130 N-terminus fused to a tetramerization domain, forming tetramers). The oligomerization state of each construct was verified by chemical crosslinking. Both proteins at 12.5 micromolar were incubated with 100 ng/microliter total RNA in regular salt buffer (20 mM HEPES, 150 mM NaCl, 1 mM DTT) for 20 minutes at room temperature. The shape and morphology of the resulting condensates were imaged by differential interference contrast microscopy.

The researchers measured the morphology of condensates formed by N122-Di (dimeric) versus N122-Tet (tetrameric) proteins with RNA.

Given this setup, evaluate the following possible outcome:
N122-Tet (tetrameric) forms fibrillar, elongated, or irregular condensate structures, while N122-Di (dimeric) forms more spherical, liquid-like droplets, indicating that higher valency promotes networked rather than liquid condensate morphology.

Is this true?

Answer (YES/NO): NO